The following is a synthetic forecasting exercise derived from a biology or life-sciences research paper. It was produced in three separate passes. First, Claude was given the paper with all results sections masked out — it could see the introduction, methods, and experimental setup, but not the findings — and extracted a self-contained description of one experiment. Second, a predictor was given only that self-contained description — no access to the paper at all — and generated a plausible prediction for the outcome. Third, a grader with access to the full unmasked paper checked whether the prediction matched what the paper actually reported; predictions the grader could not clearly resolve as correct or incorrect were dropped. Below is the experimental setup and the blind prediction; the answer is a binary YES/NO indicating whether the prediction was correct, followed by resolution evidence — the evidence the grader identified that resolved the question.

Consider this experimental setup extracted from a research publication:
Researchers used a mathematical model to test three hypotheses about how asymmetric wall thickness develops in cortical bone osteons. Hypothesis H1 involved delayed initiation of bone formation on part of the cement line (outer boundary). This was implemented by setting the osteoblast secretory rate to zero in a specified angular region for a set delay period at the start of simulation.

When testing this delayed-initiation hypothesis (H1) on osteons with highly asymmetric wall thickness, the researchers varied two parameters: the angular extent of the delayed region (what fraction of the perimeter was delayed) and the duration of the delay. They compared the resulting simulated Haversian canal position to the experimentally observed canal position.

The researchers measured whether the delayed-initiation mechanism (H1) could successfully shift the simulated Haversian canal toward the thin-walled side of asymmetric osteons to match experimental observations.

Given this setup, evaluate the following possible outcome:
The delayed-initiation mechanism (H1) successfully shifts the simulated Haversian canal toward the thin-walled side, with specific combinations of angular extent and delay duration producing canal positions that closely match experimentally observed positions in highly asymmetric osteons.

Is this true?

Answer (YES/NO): NO